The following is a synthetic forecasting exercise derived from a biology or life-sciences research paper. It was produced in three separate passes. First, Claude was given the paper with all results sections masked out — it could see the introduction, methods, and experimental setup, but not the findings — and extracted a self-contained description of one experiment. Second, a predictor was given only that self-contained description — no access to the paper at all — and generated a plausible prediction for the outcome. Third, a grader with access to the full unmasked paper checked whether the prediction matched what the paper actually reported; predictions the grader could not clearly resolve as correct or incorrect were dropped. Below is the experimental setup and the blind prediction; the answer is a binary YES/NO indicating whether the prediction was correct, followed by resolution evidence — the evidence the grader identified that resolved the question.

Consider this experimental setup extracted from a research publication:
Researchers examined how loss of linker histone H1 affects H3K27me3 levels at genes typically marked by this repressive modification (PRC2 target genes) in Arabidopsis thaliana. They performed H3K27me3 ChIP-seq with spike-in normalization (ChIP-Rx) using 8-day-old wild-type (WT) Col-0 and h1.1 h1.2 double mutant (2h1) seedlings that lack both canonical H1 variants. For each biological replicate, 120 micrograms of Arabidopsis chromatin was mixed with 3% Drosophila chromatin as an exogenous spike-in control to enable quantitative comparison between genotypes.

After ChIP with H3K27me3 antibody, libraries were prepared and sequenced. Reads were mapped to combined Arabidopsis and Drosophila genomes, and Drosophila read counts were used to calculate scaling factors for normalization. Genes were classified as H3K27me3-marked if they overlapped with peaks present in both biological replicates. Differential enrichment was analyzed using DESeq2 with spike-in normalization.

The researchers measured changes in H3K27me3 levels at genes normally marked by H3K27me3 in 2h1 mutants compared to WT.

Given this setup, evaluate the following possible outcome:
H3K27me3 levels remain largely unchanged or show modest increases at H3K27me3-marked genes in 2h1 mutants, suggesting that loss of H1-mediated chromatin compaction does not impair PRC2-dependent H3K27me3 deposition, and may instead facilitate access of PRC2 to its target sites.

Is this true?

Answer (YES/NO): NO